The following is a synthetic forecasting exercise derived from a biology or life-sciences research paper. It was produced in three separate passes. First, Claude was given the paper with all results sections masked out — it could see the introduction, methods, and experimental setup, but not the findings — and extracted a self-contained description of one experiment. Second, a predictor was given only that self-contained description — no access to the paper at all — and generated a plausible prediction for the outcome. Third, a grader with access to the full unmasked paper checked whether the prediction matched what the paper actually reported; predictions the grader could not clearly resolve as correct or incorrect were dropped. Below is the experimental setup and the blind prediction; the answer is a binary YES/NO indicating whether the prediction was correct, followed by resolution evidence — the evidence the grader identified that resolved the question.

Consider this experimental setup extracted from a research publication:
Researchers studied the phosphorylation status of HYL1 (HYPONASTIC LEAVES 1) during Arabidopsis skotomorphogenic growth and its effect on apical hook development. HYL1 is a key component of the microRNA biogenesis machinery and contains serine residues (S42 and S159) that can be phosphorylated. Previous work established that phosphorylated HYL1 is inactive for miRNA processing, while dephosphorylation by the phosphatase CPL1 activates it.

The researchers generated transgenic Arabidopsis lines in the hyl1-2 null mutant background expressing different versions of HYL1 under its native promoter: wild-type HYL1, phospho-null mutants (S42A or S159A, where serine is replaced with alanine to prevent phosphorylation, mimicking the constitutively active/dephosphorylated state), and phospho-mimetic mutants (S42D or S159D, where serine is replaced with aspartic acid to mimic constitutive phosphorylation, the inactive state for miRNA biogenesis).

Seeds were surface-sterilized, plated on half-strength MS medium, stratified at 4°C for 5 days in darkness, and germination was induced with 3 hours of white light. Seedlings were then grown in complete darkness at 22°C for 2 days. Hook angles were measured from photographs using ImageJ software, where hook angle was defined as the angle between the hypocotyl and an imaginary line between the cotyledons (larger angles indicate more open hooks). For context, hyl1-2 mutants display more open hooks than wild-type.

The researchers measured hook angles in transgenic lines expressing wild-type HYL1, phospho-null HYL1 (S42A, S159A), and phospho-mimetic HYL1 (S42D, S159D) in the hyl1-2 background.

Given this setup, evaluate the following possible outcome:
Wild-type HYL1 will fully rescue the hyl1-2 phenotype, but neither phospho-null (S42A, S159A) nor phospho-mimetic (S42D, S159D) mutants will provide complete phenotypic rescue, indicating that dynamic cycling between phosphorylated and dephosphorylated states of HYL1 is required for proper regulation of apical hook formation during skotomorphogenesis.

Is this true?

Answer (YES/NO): NO